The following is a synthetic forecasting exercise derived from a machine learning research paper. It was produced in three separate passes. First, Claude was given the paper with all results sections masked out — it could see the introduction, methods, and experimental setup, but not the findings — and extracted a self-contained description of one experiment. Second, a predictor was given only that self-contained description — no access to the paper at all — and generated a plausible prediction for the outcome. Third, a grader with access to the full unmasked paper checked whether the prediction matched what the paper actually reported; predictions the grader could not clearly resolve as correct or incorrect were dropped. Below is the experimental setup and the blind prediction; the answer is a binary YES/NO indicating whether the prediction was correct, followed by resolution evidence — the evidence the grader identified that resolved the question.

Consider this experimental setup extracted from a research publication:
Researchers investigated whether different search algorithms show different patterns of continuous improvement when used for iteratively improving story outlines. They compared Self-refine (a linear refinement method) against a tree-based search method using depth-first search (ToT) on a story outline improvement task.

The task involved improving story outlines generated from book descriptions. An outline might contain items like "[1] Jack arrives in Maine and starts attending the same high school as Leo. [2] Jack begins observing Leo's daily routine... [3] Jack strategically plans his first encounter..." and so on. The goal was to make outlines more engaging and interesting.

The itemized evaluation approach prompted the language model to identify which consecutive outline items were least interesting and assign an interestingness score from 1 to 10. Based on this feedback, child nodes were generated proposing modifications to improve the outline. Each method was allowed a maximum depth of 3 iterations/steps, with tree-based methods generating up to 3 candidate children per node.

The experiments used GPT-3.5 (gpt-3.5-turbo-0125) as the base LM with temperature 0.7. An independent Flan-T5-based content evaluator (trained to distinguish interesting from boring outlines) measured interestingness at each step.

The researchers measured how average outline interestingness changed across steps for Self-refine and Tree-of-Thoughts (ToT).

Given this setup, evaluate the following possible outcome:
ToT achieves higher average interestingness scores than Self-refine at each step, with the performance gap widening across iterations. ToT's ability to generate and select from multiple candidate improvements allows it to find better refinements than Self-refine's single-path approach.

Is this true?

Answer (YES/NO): NO